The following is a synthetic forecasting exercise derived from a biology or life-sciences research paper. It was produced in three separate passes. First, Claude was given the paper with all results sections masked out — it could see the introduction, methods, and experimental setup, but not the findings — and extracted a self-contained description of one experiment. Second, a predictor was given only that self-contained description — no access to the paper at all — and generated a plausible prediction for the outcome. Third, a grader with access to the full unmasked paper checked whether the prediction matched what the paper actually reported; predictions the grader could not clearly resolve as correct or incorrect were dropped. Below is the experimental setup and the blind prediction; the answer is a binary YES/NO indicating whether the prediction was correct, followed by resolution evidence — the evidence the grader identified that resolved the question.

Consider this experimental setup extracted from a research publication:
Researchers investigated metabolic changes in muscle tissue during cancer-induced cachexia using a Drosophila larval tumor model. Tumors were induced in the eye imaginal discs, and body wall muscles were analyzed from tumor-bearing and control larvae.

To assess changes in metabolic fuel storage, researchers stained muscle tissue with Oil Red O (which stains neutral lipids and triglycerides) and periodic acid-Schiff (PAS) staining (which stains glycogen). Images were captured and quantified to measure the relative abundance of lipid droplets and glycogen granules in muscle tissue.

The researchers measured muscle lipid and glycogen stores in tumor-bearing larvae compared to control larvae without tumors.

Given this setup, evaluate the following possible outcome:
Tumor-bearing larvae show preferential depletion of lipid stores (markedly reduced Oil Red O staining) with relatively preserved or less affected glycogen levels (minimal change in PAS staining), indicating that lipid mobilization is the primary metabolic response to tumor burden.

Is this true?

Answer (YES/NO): NO